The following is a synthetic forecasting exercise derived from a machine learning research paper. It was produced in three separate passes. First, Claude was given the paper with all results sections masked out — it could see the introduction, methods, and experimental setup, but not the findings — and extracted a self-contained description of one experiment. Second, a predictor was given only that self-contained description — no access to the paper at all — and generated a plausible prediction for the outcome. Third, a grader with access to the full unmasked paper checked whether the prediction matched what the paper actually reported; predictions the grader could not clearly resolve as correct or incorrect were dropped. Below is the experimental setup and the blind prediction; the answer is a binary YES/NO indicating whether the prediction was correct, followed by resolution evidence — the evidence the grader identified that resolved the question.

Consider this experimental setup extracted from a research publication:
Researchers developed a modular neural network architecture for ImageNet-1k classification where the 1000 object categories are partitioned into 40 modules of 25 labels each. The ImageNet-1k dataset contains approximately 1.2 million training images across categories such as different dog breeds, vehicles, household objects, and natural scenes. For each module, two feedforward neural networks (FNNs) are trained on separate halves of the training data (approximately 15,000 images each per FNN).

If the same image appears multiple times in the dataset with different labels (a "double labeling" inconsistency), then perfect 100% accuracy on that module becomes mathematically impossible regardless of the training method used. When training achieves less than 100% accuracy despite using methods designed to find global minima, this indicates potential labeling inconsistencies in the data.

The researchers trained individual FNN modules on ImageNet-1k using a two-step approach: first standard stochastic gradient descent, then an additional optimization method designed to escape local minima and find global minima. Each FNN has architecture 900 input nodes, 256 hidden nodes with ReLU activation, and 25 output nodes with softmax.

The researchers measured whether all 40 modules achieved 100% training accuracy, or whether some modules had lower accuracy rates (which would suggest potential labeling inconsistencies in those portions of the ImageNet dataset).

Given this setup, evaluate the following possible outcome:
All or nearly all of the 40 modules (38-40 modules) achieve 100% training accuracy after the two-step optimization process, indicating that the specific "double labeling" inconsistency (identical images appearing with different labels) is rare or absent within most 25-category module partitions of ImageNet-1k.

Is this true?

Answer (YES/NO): NO